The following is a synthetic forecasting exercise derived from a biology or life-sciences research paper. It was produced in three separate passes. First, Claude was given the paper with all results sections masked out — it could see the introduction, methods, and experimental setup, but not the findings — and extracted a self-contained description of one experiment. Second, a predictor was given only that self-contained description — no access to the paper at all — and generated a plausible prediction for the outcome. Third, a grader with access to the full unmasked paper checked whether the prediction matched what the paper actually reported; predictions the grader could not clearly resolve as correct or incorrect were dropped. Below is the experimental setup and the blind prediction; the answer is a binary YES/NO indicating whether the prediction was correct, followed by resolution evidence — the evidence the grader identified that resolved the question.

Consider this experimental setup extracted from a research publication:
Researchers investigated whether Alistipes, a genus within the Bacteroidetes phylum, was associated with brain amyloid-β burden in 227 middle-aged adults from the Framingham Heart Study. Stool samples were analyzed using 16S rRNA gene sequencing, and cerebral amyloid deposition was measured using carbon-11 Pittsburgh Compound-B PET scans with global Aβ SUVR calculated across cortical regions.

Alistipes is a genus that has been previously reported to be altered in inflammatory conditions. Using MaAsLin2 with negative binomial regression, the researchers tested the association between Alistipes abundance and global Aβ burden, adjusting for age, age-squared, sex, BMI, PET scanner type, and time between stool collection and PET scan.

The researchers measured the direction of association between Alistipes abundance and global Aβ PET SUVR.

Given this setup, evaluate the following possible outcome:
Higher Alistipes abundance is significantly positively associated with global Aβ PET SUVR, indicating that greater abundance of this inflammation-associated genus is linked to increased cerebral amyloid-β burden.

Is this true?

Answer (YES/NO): YES